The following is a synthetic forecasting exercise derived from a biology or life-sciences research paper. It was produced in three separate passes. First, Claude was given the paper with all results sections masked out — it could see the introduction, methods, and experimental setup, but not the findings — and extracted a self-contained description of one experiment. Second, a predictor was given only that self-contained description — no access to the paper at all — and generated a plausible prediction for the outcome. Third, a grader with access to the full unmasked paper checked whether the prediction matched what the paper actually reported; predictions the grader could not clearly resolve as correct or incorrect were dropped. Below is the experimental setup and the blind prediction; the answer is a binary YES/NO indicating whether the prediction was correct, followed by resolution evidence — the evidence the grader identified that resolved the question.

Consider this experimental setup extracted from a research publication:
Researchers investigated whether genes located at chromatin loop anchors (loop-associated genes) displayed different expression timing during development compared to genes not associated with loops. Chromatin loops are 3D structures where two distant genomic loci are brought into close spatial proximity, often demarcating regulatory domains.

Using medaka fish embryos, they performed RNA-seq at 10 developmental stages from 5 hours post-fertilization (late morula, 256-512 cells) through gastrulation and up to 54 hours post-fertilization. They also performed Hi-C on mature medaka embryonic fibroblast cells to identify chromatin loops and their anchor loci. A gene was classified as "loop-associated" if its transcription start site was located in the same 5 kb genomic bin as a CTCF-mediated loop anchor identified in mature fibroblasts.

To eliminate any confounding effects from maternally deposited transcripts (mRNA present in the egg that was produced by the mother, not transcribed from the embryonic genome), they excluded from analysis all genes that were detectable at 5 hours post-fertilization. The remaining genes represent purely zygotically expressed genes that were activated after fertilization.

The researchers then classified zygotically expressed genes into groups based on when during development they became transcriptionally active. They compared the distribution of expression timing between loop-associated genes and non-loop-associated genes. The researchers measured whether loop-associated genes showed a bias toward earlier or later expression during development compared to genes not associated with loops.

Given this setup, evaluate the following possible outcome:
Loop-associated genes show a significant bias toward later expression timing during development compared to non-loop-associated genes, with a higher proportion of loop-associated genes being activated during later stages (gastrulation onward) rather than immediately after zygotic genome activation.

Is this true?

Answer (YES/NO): YES